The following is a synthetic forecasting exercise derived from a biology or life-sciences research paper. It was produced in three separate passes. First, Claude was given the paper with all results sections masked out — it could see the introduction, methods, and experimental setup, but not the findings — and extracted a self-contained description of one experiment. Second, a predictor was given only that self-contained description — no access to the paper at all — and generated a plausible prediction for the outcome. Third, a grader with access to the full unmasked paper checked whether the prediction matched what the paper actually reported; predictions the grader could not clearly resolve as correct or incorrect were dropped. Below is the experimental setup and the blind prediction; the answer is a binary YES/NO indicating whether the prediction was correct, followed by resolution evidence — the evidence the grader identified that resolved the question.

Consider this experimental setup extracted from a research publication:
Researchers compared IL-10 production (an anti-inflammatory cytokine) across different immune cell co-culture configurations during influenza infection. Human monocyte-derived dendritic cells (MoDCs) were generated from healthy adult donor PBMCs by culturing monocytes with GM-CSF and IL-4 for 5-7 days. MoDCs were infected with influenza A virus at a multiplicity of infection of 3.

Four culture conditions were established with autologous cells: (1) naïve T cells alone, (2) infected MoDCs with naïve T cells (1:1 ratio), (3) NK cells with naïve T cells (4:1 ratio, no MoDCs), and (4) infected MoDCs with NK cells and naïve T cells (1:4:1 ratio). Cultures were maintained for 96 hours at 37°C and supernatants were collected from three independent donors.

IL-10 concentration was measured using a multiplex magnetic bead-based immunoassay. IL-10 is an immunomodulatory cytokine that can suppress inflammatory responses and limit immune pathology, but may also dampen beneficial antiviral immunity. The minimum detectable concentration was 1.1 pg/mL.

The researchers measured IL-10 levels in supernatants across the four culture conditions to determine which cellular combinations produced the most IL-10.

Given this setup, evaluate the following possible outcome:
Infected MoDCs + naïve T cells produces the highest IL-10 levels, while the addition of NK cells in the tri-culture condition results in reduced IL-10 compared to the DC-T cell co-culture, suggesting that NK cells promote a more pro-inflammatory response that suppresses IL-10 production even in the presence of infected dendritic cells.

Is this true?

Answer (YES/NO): NO